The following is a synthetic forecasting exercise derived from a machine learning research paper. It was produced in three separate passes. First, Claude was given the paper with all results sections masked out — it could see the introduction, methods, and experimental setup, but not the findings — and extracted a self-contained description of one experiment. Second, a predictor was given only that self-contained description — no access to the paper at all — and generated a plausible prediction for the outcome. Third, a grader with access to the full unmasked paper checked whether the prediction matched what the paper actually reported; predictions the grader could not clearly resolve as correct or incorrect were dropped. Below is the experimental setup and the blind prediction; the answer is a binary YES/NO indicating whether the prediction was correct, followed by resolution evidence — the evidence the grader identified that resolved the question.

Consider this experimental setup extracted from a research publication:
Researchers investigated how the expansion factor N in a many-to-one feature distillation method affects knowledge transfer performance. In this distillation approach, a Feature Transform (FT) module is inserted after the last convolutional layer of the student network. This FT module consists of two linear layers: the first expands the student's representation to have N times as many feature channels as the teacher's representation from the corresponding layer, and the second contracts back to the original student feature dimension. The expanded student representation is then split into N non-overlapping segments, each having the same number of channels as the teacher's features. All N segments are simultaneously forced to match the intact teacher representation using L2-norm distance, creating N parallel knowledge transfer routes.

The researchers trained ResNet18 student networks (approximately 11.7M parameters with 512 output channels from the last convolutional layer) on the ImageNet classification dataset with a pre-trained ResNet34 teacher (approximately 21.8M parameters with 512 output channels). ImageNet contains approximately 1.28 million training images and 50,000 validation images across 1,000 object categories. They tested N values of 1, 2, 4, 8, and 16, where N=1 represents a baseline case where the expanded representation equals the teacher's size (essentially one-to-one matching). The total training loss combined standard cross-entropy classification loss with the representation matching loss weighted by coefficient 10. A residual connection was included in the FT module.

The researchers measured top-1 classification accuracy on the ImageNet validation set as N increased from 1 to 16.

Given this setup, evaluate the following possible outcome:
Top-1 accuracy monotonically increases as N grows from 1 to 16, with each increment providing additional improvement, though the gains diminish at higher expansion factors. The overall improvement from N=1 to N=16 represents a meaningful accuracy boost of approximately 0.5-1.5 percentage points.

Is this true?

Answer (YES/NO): NO